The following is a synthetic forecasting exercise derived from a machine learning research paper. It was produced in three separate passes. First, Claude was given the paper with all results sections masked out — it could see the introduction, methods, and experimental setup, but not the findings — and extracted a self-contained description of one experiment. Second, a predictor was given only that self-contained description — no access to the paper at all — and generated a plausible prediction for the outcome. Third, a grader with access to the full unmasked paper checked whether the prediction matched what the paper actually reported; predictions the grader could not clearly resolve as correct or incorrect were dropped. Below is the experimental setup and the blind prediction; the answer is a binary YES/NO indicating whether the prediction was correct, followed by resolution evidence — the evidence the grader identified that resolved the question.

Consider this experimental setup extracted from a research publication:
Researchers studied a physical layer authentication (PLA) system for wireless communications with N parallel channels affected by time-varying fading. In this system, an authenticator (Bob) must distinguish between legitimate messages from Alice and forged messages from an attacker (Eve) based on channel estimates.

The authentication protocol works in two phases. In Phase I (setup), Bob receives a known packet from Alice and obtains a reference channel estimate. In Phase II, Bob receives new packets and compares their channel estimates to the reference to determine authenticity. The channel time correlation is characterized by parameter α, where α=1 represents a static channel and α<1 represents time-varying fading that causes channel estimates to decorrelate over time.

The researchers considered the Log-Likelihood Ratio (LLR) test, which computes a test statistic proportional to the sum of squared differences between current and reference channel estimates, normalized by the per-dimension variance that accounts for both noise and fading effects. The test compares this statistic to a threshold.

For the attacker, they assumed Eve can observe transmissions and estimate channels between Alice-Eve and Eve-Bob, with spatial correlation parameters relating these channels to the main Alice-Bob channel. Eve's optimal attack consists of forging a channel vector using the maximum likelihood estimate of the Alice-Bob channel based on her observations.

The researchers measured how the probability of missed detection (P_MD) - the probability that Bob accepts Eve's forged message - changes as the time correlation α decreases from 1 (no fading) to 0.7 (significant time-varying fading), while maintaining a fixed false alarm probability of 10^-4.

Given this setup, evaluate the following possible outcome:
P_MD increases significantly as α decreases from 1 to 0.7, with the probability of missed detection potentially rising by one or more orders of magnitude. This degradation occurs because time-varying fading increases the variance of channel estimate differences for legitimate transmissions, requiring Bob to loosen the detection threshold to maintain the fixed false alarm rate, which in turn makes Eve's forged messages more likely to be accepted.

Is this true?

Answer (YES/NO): YES